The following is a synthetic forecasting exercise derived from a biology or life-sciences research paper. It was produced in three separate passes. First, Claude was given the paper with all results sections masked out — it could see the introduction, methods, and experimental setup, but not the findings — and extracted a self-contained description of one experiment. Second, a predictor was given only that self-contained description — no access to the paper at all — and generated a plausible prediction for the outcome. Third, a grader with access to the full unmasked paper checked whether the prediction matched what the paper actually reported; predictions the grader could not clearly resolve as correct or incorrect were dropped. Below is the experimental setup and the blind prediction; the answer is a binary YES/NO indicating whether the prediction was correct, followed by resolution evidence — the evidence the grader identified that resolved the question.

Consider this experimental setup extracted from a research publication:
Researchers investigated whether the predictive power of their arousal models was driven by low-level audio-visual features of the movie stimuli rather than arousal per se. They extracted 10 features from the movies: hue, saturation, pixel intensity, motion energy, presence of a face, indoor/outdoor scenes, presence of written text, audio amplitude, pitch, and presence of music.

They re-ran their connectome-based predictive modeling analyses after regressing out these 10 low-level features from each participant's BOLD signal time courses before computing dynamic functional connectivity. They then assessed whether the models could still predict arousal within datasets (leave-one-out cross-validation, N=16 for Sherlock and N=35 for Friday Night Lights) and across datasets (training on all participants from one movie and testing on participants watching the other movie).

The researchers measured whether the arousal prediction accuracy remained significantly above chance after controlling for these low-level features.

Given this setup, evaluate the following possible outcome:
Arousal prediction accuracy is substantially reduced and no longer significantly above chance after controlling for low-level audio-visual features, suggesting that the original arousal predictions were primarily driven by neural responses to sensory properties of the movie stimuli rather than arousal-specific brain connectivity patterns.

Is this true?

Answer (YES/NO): NO